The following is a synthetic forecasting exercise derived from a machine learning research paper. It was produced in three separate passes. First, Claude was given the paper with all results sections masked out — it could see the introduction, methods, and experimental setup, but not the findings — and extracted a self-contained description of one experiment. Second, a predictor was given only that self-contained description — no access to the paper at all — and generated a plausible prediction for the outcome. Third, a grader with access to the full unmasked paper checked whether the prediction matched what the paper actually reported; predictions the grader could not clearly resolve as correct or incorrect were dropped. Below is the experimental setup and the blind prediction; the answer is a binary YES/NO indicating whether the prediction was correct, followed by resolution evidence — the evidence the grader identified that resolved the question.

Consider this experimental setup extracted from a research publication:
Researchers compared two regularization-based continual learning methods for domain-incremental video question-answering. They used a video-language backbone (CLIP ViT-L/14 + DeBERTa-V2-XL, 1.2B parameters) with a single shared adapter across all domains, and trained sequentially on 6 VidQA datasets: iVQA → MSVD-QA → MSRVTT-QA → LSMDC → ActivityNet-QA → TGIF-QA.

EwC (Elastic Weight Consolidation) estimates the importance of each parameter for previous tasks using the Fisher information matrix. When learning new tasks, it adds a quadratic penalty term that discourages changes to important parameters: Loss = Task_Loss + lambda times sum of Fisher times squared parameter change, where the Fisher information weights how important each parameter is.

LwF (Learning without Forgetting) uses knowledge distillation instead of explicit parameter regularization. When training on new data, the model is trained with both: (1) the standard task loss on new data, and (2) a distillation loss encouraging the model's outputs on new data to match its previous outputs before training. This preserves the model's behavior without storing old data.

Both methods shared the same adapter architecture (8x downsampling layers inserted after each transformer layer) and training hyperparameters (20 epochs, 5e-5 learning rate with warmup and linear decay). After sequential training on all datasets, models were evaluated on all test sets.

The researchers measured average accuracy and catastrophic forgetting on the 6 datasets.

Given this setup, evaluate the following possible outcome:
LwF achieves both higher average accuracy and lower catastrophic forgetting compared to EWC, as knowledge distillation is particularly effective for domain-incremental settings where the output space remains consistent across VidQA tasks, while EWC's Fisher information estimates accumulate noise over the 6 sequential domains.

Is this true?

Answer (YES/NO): YES